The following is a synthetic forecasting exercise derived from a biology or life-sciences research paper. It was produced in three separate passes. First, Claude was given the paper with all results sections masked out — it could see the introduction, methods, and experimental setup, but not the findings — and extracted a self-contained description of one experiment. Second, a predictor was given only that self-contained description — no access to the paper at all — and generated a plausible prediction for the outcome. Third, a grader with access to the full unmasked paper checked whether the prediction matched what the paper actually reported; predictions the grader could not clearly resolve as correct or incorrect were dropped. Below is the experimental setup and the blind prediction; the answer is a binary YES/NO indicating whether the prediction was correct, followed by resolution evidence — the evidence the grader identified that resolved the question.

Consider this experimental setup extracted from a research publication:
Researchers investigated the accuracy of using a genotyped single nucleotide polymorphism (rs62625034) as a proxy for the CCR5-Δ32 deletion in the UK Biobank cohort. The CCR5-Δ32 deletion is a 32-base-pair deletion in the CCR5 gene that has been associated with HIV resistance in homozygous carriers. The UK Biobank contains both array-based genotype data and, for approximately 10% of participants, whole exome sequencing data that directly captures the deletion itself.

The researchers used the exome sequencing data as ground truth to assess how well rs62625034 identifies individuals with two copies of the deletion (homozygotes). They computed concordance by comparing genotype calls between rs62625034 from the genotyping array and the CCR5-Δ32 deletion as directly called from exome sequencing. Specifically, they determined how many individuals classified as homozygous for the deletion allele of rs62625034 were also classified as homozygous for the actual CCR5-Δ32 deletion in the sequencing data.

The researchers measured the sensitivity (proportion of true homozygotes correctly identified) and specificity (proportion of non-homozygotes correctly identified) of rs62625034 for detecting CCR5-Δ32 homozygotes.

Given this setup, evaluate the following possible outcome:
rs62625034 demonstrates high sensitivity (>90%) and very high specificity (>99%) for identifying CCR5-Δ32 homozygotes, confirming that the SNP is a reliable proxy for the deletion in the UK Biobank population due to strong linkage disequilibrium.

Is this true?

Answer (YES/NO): NO